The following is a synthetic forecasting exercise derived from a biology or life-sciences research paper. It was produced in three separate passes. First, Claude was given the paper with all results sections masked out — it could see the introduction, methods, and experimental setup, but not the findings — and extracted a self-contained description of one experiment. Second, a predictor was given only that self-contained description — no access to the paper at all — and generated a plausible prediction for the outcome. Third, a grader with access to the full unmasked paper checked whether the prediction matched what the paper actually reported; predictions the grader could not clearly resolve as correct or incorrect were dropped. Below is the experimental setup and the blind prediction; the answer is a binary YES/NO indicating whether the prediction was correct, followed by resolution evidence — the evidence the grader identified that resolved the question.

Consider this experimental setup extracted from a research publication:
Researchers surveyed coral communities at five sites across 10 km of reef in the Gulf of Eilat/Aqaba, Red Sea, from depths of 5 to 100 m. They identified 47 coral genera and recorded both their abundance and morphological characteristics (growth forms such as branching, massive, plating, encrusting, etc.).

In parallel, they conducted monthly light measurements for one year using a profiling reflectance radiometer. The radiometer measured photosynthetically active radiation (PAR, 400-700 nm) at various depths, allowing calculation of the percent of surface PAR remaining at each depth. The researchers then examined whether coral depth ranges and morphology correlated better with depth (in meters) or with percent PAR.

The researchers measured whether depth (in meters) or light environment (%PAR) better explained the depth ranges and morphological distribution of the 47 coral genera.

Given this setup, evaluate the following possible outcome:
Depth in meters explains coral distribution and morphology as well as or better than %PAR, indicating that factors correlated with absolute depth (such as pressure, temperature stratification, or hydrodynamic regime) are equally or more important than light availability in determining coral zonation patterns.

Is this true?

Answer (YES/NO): NO